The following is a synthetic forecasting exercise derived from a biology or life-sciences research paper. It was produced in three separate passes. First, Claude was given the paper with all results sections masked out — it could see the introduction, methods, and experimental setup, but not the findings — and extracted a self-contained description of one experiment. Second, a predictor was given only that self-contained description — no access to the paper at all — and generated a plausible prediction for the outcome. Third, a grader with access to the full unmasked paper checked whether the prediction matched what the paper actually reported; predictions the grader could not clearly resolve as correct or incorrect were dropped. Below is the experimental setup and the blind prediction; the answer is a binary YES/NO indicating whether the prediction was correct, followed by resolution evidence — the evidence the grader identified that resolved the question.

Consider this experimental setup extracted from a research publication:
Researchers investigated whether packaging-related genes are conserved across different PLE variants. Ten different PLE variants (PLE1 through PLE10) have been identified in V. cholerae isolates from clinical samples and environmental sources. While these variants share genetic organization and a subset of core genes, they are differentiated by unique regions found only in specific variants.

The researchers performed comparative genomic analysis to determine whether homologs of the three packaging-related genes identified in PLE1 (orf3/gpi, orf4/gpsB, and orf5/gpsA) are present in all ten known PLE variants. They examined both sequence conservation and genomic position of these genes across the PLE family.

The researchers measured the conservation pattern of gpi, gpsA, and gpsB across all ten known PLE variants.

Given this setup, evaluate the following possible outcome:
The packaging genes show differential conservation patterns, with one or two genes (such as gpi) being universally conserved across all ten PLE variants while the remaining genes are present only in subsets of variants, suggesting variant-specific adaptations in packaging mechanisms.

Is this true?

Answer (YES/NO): NO